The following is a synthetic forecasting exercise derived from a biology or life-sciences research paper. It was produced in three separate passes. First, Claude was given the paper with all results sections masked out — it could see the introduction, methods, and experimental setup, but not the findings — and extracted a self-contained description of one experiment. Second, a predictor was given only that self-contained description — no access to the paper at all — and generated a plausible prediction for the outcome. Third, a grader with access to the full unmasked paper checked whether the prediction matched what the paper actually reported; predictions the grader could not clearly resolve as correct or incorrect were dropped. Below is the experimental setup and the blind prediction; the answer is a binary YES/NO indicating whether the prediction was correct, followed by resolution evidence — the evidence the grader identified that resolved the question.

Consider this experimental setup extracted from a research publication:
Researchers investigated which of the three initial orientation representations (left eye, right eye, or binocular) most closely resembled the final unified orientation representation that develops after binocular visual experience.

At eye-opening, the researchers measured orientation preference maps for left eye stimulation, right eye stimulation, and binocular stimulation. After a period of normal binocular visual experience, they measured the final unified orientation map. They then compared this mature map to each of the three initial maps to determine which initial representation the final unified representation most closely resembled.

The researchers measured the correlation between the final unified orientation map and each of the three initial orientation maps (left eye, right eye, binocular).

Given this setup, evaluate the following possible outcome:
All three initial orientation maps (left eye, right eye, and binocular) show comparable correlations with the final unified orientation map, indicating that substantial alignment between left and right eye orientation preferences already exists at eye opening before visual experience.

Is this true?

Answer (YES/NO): NO